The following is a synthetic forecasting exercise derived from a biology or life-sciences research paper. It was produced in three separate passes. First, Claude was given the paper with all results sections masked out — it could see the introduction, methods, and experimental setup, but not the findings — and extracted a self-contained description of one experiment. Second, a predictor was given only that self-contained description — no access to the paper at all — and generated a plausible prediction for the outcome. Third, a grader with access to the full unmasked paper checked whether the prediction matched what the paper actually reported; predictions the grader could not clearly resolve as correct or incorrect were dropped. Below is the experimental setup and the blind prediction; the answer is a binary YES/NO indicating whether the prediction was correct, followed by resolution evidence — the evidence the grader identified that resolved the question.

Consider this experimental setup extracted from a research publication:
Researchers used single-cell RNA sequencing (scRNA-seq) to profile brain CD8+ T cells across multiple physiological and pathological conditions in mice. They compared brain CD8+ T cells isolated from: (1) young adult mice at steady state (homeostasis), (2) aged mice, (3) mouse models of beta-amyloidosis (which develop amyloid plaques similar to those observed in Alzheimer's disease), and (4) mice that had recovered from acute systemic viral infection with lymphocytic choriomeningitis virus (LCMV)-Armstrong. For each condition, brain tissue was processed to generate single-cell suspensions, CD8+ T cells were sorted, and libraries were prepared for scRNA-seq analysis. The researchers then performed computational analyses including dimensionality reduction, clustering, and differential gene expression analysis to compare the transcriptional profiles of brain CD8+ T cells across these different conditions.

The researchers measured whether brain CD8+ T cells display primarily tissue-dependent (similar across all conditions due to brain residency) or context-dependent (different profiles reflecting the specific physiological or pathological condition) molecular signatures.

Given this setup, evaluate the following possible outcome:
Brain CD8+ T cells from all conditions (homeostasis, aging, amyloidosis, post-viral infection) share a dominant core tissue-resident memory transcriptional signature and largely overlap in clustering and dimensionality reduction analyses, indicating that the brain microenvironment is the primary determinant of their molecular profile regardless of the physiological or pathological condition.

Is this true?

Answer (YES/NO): YES